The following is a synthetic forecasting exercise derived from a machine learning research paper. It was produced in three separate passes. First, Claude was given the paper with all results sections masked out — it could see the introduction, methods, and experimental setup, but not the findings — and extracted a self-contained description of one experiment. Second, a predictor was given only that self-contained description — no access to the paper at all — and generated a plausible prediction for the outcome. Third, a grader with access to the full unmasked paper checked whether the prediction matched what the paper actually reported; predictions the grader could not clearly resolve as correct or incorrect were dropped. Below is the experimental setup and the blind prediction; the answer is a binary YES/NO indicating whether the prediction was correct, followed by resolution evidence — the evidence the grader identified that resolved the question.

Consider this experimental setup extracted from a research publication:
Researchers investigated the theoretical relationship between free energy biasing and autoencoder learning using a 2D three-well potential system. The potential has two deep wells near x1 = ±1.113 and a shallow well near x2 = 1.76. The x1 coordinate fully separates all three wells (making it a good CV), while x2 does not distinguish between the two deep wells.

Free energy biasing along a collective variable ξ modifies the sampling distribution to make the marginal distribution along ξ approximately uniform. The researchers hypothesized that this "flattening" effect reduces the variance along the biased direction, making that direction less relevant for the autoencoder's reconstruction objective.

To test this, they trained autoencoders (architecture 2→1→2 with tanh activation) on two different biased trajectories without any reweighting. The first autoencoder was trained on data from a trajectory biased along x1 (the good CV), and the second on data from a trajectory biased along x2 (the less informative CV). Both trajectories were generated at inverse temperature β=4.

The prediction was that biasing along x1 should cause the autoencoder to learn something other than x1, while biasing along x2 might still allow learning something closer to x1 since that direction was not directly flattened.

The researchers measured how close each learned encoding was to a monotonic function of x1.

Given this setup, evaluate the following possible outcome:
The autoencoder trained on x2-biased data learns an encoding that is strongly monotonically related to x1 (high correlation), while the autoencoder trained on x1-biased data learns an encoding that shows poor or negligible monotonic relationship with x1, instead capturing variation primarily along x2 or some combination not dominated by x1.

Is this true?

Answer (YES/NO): NO